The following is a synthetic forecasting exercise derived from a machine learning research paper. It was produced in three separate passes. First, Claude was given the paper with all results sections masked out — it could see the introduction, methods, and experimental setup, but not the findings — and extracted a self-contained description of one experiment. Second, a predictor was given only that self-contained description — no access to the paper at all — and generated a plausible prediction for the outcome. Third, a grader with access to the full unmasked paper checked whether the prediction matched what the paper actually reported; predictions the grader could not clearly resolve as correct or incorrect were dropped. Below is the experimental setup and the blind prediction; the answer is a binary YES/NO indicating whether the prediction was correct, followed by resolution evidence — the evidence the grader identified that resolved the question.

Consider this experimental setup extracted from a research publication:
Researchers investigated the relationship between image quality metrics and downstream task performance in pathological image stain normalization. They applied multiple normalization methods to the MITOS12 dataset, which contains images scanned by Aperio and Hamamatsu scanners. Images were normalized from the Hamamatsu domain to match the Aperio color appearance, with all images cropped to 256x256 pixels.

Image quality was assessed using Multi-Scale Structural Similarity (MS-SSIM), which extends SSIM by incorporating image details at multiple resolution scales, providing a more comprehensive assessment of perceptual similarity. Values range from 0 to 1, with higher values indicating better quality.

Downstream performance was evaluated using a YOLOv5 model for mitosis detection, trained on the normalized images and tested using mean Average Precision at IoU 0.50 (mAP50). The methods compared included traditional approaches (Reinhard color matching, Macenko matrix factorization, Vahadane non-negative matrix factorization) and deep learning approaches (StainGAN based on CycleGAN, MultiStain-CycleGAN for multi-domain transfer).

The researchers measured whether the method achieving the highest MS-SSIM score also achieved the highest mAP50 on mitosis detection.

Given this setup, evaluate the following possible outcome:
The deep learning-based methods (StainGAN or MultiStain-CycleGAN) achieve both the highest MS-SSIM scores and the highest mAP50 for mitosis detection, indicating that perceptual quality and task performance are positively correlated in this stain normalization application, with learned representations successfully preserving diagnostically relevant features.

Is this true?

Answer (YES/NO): NO